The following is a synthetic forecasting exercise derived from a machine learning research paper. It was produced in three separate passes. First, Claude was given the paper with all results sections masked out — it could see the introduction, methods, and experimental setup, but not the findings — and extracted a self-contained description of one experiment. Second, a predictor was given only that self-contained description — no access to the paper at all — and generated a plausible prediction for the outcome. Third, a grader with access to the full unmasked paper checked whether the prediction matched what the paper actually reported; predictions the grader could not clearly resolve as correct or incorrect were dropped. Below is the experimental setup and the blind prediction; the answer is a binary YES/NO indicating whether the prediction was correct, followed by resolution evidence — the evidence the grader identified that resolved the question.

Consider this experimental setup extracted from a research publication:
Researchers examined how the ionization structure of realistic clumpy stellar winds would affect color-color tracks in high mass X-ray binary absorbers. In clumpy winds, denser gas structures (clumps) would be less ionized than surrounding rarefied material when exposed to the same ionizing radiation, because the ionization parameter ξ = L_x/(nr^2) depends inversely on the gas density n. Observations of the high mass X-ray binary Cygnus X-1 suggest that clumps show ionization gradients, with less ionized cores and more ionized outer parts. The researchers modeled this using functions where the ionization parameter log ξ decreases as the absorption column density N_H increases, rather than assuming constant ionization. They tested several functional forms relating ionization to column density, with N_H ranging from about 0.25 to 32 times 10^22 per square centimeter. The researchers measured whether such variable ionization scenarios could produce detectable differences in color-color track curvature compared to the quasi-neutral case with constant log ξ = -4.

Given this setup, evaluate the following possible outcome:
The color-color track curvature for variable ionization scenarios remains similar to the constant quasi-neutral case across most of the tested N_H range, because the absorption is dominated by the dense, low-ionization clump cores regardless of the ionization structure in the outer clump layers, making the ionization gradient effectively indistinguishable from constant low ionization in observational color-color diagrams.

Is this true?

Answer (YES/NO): NO